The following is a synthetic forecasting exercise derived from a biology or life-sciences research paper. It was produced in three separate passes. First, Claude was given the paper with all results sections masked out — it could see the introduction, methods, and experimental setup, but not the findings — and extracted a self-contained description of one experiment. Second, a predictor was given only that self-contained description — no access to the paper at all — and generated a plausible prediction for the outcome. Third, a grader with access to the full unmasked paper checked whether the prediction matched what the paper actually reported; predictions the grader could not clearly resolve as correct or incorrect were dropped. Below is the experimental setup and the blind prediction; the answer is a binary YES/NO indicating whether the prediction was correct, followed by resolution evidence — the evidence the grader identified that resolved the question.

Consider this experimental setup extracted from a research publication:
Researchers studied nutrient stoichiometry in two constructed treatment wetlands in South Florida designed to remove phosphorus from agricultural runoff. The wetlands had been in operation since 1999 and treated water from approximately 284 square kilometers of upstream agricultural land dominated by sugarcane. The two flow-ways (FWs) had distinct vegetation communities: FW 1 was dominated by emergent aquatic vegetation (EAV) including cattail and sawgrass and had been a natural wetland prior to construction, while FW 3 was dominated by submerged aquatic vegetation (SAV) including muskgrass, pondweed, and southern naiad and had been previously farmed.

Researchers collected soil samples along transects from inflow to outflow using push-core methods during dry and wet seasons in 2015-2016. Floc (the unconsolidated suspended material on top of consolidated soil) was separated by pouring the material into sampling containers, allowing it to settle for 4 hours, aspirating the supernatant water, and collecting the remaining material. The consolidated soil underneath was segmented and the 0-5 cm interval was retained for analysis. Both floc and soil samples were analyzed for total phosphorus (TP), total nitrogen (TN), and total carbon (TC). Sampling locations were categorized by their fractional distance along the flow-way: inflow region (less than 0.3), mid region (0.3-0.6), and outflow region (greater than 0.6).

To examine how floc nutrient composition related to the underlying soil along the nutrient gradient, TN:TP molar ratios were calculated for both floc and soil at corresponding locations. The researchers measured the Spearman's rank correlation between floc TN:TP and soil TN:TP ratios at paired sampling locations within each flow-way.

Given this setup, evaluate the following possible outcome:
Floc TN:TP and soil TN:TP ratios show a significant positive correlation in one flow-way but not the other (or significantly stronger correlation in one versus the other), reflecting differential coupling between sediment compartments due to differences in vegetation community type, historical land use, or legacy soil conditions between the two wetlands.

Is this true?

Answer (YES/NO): NO